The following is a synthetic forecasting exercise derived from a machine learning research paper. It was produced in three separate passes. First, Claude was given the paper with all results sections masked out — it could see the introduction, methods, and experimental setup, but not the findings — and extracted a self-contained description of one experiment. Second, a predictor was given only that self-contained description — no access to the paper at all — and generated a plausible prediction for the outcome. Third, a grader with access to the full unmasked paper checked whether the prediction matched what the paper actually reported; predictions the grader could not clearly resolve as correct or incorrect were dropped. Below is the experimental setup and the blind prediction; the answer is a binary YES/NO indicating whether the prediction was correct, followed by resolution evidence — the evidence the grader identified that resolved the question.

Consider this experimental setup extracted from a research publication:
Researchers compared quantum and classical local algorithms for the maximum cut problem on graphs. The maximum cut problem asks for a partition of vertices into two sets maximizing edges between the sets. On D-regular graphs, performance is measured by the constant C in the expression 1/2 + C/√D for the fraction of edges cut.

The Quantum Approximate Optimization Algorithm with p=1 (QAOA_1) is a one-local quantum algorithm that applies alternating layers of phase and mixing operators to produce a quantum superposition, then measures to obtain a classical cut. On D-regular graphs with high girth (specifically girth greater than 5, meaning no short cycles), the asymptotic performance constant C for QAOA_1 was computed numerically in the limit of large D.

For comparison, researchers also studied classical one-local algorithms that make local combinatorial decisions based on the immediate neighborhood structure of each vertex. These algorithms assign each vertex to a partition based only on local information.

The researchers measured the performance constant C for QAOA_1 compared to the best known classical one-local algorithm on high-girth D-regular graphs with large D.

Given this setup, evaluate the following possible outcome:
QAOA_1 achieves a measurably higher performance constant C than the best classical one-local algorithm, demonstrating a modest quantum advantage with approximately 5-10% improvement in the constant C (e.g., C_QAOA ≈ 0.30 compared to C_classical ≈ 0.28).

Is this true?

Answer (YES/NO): NO